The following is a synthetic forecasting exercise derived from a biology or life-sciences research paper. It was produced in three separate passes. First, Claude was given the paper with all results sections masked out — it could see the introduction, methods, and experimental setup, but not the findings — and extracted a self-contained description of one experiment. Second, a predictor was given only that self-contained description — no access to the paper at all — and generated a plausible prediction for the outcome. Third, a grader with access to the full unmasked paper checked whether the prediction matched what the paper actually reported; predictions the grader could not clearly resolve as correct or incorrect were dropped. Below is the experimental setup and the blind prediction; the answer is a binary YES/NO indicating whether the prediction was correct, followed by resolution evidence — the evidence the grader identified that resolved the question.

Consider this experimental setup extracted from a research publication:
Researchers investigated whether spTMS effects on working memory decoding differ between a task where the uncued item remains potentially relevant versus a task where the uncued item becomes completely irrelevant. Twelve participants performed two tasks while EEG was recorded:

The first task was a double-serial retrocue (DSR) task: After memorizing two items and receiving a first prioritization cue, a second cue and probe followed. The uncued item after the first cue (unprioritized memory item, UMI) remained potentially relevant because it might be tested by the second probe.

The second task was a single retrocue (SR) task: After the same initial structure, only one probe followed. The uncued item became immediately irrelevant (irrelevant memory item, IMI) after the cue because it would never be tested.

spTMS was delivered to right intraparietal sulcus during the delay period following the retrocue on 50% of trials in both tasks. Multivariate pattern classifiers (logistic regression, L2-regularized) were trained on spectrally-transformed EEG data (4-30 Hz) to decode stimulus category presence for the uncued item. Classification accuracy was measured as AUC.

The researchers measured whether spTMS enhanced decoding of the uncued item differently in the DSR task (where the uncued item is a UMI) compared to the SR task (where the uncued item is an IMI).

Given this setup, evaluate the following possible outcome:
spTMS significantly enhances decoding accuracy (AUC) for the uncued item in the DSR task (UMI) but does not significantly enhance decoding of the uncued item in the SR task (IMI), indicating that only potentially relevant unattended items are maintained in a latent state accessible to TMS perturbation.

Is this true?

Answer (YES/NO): NO